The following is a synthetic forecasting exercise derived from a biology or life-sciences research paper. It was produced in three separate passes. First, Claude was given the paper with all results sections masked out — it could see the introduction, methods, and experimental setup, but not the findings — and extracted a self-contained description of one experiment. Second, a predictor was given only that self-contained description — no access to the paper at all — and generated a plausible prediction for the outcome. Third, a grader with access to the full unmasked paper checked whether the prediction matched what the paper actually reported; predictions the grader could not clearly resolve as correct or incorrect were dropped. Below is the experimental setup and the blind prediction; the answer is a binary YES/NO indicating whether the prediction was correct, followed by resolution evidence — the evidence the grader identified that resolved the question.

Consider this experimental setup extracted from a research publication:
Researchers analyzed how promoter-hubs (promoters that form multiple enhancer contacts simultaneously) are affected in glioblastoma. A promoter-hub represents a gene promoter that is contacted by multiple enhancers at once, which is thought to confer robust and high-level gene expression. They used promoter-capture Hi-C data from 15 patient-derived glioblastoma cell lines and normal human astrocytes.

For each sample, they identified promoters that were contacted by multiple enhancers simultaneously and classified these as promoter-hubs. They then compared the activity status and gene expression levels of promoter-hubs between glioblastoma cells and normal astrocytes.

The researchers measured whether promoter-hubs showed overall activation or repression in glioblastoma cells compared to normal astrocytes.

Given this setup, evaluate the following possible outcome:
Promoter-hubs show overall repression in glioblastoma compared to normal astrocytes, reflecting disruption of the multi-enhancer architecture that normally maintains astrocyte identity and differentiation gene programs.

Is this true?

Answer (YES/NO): NO